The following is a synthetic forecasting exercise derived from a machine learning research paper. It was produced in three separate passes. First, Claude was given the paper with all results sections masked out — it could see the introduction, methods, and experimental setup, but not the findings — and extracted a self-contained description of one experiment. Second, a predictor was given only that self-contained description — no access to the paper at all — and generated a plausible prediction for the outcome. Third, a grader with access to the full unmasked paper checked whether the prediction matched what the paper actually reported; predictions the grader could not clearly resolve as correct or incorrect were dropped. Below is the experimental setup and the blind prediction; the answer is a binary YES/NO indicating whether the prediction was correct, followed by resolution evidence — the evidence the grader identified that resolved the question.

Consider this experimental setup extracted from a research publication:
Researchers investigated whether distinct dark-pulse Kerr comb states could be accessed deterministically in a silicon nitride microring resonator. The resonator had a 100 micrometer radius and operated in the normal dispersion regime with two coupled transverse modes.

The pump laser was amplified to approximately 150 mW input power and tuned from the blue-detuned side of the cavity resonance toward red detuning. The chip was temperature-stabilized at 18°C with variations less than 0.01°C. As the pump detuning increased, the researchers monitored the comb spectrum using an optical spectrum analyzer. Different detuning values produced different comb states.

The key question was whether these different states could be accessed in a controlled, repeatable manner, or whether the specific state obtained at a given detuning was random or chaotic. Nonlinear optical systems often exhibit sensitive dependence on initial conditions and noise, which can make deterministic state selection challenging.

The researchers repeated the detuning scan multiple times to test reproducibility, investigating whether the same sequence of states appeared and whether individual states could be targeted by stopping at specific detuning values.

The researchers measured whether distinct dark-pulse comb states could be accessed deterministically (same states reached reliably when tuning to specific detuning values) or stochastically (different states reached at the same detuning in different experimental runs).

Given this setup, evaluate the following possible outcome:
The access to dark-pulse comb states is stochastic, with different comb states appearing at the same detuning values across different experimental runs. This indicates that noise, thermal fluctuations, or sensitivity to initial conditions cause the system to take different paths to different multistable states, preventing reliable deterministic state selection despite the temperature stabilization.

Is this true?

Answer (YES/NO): NO